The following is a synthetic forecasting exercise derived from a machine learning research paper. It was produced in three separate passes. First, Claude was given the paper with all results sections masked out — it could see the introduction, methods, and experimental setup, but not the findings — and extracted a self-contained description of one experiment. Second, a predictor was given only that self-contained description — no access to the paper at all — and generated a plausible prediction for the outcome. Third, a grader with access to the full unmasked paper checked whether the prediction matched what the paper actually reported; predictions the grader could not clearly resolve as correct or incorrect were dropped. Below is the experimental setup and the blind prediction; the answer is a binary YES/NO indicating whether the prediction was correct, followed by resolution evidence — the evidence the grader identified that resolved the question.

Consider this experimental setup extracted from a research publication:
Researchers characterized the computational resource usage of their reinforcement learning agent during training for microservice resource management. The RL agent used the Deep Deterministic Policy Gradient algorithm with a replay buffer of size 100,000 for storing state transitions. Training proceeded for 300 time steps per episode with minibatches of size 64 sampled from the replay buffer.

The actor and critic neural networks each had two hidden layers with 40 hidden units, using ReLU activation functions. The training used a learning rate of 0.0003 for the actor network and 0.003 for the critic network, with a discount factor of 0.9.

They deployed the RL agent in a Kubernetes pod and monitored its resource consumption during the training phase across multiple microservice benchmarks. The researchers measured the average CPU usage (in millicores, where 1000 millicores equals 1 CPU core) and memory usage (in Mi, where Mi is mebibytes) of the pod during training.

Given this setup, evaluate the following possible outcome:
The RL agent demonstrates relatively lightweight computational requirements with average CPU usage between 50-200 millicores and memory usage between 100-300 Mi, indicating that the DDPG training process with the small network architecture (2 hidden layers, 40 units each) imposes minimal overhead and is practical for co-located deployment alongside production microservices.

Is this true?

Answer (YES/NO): NO